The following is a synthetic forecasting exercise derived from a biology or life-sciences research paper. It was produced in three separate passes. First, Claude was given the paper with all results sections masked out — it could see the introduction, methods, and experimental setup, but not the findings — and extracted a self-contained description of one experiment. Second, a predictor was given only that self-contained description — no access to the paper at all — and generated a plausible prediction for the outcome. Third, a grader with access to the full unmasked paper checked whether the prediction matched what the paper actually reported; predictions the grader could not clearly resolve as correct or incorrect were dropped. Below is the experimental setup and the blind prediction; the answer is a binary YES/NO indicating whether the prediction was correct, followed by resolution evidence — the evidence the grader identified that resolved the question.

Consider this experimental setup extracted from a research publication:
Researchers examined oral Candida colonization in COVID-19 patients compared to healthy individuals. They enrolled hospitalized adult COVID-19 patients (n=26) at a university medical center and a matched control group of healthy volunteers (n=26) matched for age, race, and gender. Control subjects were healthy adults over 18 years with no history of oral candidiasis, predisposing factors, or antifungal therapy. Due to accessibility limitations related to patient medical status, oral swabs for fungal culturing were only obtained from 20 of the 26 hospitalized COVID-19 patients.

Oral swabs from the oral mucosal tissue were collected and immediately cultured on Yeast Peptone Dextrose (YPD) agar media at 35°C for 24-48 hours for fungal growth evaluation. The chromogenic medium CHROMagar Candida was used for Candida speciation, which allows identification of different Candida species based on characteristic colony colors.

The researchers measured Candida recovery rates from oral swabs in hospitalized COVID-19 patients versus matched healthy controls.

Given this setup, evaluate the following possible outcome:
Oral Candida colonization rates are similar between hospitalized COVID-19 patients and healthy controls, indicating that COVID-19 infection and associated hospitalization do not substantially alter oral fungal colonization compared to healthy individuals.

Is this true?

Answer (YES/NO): NO